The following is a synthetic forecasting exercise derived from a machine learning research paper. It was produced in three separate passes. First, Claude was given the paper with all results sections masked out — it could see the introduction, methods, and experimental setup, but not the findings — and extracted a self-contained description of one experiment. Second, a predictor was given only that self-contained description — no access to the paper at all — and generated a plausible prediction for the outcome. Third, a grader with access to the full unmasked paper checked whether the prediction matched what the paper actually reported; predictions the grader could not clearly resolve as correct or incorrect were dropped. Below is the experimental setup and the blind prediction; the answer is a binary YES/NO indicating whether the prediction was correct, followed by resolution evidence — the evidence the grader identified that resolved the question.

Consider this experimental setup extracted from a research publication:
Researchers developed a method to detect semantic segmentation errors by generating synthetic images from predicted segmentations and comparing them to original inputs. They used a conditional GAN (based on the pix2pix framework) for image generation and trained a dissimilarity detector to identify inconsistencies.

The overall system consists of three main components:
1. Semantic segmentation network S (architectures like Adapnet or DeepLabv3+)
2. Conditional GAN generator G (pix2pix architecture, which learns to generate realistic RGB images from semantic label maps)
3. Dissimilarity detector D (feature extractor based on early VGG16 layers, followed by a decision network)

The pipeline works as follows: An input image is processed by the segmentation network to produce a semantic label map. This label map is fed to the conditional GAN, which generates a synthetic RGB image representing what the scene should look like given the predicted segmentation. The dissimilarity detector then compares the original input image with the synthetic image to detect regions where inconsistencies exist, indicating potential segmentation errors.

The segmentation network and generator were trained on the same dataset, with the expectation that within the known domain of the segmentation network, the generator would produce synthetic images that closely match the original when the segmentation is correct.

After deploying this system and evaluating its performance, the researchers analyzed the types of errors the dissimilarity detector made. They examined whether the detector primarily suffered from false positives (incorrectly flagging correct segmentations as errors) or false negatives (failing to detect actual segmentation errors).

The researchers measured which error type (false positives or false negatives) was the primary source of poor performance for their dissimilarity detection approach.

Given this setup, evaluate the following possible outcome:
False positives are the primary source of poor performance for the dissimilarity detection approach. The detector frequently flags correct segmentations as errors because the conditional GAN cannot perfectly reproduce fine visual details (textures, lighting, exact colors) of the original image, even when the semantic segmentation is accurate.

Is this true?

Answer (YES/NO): YES